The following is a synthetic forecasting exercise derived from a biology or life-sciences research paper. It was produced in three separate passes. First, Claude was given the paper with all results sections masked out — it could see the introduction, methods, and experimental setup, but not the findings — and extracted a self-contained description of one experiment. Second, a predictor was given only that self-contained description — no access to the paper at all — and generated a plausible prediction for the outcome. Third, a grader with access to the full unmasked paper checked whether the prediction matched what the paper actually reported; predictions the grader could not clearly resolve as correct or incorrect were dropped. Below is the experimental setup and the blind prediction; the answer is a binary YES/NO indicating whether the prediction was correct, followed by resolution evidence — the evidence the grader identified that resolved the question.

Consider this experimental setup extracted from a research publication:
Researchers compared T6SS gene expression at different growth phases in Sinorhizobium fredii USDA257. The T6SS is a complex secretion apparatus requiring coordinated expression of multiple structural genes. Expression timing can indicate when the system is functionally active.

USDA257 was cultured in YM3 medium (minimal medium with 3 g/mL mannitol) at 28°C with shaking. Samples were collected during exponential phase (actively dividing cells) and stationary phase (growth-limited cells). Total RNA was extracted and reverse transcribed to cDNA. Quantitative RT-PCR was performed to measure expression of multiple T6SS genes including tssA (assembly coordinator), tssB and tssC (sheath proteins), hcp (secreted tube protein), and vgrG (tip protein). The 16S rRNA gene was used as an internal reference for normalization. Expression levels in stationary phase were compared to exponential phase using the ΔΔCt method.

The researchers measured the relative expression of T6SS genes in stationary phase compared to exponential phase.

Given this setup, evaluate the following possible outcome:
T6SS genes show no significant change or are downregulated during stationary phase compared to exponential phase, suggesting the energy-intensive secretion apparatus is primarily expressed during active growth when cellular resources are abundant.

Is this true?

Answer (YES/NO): NO